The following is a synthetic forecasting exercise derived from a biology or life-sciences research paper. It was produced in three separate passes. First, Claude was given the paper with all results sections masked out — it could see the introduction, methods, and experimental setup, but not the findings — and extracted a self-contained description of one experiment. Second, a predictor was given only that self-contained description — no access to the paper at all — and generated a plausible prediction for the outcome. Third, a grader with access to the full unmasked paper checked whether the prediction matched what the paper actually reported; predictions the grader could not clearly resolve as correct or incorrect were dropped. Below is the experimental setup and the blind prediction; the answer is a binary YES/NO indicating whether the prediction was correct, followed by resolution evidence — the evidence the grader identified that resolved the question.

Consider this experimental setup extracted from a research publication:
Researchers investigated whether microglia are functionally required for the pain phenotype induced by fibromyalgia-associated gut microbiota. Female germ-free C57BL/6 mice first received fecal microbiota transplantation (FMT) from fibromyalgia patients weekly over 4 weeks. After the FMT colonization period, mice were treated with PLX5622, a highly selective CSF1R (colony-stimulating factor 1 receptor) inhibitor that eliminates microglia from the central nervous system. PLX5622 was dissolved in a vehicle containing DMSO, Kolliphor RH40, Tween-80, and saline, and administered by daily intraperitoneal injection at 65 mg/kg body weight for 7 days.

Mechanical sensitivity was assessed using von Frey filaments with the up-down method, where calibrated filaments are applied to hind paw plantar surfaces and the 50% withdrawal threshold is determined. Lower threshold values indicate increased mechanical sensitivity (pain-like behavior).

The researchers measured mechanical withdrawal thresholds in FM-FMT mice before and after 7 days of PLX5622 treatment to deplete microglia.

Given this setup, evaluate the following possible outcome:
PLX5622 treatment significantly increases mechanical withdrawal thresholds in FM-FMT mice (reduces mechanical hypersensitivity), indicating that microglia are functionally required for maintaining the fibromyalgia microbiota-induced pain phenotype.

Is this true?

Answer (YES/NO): NO